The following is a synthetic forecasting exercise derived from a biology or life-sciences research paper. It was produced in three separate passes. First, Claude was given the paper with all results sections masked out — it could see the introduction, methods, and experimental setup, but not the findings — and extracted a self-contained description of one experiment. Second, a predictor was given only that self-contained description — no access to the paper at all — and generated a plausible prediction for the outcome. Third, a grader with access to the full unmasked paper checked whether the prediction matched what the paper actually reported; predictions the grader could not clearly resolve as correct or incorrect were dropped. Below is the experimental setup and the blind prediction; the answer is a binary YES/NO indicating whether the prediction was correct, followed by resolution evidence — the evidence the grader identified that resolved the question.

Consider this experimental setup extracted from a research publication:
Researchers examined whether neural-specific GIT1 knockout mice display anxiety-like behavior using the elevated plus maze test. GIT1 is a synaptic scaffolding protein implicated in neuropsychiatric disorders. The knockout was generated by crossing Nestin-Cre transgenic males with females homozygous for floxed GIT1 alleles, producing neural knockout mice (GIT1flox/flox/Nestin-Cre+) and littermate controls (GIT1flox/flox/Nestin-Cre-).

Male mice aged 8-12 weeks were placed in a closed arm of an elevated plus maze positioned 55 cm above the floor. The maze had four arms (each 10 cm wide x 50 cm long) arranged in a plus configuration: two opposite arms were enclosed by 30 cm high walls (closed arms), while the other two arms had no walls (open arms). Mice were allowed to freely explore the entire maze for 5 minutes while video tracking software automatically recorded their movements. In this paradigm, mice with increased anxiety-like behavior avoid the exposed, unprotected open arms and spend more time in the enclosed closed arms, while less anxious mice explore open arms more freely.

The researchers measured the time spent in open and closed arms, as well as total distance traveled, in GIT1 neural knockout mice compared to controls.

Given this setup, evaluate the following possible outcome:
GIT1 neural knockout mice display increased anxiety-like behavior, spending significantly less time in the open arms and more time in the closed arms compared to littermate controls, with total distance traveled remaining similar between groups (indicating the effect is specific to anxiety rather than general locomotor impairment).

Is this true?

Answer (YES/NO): NO